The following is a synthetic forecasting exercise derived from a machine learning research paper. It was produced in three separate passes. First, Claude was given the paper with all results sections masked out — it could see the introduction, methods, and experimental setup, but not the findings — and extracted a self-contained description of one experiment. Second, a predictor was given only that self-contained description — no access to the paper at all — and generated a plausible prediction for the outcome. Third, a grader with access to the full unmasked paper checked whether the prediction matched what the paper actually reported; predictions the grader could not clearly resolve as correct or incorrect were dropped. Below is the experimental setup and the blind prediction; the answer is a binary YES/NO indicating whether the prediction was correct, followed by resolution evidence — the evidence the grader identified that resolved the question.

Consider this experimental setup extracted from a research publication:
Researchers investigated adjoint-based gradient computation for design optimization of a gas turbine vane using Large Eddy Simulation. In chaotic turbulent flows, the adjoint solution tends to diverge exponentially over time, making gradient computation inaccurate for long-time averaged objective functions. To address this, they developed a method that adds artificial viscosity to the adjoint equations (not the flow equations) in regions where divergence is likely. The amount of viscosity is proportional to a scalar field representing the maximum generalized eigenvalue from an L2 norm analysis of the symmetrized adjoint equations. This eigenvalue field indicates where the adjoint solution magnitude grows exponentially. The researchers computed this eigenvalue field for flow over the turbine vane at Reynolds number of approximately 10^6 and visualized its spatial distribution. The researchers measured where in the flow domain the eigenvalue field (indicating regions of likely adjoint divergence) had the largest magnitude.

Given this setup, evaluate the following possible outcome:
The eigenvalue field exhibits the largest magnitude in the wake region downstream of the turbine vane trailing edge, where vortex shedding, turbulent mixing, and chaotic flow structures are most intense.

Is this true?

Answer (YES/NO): NO